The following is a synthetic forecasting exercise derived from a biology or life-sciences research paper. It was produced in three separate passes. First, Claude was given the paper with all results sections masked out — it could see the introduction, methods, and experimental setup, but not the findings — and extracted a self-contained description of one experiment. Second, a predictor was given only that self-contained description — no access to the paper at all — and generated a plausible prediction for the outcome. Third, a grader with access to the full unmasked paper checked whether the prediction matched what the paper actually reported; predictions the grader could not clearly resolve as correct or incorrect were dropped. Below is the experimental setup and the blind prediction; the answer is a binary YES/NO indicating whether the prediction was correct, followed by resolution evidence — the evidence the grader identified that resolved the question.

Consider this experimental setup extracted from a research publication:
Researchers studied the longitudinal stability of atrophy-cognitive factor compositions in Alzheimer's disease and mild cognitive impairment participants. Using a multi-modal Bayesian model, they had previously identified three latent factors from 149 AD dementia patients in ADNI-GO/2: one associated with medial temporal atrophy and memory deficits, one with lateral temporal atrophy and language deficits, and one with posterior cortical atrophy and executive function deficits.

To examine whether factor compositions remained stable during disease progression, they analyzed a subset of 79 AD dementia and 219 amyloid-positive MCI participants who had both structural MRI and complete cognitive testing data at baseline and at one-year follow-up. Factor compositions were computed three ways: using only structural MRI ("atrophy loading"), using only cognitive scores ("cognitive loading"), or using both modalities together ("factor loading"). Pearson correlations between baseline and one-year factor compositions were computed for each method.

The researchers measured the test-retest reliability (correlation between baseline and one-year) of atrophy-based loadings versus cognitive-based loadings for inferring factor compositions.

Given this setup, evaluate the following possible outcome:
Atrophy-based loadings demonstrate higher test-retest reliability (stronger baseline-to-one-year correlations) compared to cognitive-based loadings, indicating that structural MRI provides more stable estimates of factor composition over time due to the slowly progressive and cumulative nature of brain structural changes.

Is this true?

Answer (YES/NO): YES